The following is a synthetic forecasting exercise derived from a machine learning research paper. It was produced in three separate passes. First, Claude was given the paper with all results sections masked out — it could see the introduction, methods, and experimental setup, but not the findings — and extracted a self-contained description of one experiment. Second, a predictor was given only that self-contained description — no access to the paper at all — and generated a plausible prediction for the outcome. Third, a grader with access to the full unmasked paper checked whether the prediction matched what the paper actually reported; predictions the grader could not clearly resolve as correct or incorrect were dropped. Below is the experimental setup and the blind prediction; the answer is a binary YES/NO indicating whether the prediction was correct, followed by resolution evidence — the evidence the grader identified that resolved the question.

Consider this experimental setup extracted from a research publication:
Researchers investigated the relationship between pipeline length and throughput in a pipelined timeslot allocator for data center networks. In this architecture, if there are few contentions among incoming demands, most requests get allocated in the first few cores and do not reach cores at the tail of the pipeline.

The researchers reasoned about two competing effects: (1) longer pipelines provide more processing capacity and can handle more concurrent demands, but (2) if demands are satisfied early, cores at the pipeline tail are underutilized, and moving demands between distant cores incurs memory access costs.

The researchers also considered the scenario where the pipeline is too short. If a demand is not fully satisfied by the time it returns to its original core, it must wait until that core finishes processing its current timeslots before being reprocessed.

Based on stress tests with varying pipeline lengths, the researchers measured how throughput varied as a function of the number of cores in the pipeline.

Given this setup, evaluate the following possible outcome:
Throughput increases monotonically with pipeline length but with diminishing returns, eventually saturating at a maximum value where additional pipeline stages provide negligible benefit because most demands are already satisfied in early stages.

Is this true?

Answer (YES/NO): NO